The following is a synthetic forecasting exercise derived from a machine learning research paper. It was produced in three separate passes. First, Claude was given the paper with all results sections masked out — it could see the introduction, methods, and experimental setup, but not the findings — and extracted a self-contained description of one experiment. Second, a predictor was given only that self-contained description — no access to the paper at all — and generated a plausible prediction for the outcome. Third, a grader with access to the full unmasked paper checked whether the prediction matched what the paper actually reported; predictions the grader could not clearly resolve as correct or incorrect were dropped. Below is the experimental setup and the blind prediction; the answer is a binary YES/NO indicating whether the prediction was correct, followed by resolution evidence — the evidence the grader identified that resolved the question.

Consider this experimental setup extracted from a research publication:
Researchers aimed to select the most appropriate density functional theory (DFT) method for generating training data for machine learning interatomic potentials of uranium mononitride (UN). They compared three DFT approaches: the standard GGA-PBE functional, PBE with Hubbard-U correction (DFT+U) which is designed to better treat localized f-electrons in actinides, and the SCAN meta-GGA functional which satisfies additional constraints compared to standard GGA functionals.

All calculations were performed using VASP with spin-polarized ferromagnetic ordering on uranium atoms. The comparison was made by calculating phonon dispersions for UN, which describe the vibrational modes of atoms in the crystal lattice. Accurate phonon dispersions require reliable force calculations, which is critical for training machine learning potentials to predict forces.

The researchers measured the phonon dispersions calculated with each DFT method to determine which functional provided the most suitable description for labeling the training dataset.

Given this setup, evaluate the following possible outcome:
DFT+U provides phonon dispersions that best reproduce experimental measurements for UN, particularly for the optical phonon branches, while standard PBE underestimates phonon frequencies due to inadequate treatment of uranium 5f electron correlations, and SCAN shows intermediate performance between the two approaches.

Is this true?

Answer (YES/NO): NO